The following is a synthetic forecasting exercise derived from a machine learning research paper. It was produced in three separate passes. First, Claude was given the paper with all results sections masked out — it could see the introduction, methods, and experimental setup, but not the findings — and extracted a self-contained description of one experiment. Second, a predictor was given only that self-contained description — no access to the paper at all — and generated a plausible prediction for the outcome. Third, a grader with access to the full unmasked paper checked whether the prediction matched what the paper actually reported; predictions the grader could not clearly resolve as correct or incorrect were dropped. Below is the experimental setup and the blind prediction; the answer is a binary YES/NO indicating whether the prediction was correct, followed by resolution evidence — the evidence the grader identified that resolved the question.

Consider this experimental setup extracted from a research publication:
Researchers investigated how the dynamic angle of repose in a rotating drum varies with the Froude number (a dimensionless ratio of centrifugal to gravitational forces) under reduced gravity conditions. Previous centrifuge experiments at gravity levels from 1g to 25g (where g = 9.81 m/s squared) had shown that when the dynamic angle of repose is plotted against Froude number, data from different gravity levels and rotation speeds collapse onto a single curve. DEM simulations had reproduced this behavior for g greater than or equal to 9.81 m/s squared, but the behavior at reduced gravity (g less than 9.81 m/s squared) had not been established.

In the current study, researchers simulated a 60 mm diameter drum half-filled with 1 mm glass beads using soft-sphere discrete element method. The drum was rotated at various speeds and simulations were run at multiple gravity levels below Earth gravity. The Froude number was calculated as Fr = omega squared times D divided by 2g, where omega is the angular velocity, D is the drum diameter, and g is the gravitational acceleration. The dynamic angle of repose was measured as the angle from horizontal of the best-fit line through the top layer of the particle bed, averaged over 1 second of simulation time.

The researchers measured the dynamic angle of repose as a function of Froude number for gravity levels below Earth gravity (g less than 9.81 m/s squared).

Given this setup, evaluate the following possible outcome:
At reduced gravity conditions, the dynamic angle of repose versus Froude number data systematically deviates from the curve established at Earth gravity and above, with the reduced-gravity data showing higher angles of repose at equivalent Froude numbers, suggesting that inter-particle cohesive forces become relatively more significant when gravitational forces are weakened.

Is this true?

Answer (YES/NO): NO